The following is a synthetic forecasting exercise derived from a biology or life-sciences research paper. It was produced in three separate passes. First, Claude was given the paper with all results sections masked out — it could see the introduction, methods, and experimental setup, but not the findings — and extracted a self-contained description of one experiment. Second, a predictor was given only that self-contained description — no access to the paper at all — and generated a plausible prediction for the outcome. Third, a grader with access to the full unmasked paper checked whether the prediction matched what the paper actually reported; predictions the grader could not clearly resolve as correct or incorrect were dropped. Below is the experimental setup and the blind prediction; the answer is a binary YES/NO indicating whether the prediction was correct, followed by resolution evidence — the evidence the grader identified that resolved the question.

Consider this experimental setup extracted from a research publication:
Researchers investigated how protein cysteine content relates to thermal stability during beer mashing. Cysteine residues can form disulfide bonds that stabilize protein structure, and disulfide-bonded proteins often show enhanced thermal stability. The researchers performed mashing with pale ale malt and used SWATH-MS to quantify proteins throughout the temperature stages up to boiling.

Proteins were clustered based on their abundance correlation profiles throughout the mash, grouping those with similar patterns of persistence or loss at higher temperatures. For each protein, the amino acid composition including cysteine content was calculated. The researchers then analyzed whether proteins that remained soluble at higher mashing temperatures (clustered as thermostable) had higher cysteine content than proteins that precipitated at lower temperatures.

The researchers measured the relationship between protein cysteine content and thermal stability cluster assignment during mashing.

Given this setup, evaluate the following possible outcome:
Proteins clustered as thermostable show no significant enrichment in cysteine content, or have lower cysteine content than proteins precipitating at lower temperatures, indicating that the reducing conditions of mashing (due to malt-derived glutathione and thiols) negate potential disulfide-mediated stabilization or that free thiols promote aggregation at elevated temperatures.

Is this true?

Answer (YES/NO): NO